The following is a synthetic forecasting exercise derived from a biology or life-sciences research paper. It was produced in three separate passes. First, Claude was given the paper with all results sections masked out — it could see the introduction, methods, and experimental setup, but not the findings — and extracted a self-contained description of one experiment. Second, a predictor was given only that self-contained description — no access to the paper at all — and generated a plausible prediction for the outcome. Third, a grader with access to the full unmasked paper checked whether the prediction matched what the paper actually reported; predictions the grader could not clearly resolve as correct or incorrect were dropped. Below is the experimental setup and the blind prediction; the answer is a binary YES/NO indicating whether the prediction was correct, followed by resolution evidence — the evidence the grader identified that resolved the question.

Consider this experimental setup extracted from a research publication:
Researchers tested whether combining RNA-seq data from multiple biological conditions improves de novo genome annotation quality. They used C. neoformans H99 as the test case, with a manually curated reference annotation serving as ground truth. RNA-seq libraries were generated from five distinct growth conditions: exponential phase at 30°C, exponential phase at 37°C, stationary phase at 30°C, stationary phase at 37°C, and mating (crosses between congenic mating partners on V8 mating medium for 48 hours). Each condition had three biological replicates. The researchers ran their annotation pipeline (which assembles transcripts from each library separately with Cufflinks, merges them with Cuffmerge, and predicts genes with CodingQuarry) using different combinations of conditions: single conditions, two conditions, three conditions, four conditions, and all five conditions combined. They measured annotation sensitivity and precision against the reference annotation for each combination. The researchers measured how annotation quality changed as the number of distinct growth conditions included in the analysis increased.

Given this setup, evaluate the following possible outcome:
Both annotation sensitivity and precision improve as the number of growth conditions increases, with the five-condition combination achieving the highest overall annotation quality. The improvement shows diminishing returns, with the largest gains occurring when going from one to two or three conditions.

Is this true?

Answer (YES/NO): NO